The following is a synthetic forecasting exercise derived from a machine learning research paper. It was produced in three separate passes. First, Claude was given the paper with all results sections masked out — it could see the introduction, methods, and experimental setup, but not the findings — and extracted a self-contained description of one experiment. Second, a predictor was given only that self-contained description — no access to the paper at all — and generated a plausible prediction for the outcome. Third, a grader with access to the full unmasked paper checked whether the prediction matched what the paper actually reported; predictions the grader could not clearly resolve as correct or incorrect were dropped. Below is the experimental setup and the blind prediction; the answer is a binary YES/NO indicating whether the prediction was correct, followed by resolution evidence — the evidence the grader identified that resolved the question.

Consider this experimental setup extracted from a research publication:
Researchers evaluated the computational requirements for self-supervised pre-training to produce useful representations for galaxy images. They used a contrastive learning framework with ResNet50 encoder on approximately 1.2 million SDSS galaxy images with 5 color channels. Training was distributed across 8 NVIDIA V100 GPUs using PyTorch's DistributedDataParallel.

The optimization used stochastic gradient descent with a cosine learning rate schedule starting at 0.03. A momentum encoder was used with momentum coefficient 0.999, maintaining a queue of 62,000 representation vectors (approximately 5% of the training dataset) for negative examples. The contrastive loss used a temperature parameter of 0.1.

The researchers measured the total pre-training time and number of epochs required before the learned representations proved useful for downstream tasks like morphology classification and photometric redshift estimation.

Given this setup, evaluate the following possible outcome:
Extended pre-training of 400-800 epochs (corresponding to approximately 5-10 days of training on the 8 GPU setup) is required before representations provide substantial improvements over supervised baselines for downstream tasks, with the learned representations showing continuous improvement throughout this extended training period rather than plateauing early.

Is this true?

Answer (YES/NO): NO